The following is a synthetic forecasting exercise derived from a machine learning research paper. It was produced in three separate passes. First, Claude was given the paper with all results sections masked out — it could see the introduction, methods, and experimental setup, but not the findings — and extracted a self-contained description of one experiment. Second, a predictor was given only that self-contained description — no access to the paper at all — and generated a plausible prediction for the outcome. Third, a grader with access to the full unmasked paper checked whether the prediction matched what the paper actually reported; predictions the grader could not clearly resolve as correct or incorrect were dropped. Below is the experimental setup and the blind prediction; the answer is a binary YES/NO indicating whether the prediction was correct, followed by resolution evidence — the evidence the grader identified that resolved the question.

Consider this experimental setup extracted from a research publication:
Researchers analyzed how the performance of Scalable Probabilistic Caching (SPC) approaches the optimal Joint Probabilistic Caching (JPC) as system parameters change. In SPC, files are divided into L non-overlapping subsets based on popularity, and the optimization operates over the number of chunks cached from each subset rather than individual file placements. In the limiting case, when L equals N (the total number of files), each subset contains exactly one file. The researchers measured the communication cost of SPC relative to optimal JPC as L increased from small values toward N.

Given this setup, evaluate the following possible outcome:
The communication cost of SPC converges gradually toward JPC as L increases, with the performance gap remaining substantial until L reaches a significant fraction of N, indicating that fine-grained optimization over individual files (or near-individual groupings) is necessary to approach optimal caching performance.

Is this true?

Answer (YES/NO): NO